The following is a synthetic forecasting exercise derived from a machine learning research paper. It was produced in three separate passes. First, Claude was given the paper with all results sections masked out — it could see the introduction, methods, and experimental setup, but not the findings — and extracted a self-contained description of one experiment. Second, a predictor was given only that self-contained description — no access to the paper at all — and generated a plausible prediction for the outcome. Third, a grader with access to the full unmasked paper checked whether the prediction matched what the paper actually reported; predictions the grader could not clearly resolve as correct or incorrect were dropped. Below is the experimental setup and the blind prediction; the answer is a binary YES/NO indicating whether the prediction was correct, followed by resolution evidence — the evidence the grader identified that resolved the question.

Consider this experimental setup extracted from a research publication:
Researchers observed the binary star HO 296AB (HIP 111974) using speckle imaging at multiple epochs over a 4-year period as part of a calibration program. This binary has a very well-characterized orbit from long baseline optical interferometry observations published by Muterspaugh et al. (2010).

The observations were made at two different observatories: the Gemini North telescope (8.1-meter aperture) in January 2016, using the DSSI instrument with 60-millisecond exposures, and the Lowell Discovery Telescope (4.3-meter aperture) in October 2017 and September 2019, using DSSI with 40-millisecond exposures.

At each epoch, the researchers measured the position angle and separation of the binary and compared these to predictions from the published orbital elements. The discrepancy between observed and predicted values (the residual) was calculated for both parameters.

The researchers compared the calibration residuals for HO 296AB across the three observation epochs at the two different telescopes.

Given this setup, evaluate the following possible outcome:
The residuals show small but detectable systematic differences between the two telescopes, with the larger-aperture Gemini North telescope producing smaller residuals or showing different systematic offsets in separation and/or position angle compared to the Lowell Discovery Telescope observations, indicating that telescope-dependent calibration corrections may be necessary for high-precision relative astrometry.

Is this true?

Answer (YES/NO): NO